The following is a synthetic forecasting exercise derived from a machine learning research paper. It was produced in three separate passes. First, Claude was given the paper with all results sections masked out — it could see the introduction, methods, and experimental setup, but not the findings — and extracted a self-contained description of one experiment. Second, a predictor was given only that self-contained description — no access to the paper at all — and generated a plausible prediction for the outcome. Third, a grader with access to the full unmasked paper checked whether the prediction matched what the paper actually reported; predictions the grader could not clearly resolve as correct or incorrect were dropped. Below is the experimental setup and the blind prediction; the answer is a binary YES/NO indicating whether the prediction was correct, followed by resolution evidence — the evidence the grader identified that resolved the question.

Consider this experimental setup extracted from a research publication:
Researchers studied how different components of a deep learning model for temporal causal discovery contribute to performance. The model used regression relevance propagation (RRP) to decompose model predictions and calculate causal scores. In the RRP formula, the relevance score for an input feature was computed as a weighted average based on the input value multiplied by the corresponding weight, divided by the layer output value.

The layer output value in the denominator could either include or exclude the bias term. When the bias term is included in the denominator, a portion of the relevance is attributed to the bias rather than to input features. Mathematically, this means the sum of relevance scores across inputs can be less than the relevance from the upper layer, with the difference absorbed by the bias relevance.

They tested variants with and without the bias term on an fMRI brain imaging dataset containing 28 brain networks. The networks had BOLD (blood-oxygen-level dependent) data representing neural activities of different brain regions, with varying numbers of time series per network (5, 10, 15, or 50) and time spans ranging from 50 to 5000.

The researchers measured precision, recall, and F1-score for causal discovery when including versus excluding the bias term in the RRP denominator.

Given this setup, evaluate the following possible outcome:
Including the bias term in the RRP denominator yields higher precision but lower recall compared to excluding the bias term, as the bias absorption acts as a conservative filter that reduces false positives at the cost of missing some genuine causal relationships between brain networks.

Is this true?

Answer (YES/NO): NO